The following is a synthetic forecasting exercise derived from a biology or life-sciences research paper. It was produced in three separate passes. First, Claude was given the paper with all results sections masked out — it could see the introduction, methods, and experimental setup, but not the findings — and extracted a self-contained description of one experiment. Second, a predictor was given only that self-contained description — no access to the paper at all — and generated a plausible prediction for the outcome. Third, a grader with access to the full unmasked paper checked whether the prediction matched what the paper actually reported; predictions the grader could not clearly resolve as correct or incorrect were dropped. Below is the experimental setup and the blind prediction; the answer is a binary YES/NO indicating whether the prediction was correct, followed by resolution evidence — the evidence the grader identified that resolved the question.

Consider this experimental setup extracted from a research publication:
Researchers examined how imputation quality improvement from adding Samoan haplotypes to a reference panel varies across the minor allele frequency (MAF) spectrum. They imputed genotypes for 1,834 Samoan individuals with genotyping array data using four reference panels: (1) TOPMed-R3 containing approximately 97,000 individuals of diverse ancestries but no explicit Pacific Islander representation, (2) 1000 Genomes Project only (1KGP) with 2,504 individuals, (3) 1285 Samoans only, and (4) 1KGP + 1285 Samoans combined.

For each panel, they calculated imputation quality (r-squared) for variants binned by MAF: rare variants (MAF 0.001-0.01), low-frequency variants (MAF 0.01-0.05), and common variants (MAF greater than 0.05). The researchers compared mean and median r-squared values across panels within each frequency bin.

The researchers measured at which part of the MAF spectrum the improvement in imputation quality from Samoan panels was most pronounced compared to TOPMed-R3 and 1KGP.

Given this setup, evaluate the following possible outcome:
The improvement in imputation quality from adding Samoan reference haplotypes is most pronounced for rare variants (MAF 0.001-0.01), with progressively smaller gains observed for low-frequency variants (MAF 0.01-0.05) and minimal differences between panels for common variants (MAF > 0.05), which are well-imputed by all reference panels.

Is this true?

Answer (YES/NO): NO